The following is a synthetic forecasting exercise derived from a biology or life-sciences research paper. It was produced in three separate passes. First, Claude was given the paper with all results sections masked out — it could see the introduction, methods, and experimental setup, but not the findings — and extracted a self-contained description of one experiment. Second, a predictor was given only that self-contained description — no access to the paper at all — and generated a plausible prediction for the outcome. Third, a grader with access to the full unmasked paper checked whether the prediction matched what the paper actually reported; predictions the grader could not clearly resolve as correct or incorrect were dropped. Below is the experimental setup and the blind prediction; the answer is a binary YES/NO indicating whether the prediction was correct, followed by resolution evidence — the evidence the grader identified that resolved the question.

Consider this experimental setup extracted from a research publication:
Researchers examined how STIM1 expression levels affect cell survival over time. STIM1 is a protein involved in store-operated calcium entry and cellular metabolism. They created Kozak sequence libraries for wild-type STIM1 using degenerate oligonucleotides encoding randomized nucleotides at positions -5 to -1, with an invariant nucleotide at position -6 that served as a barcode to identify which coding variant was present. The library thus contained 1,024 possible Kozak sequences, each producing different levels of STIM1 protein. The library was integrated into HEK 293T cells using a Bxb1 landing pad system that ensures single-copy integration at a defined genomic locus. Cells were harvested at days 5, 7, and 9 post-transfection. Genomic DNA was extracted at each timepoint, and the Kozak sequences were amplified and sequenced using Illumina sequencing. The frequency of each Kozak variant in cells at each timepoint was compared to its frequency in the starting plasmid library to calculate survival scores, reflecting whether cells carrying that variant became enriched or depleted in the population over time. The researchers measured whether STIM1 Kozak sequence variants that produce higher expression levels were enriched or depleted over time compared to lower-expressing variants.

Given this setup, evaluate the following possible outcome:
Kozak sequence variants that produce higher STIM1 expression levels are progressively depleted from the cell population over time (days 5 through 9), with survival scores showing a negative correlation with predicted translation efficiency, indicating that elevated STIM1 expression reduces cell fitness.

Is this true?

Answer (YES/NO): YES